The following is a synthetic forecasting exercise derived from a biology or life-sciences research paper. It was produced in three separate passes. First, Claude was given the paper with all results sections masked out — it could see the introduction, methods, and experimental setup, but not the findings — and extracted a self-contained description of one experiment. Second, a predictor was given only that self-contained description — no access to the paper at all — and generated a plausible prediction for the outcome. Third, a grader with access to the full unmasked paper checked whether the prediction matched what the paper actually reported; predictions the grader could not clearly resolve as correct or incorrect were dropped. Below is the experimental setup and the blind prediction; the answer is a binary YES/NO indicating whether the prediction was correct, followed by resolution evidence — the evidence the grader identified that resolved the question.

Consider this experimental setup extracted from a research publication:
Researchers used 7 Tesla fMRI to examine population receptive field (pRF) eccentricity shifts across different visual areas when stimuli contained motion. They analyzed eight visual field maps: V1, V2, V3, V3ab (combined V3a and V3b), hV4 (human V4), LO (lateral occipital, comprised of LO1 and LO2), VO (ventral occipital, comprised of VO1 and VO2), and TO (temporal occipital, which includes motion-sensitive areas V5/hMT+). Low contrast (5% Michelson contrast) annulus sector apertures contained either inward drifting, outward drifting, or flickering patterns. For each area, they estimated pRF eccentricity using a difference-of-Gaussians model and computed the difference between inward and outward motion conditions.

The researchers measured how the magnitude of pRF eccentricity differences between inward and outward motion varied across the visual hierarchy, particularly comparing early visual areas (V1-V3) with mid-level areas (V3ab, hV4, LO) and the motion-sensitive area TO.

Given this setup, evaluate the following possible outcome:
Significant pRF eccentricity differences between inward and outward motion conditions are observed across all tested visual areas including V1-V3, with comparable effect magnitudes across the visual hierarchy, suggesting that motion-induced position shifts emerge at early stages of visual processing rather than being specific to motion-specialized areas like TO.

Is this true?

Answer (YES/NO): NO